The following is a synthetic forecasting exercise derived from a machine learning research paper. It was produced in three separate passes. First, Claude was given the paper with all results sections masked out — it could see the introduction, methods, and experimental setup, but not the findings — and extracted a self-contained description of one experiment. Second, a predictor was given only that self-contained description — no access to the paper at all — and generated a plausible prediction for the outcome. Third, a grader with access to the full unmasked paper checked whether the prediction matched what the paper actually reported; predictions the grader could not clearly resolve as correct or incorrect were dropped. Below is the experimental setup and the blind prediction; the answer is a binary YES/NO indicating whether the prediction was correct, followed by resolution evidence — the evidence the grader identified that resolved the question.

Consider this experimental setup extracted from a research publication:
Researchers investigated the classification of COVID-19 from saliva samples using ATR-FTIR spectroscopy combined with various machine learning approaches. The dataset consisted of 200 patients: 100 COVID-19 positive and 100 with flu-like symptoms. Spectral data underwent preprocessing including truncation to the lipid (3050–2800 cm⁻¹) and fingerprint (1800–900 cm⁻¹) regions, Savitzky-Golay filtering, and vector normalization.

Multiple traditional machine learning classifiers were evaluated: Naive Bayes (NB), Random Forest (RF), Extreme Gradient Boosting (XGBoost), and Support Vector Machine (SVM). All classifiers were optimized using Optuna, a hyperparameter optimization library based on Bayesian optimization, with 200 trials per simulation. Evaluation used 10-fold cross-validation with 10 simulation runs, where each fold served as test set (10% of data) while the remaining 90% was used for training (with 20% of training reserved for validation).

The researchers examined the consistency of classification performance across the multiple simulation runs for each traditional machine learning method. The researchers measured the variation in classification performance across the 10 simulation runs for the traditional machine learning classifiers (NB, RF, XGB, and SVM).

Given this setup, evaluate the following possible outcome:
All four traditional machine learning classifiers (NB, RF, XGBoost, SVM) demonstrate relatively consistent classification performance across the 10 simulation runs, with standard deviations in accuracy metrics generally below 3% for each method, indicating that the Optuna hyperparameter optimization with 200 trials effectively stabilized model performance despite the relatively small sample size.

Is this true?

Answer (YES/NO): NO